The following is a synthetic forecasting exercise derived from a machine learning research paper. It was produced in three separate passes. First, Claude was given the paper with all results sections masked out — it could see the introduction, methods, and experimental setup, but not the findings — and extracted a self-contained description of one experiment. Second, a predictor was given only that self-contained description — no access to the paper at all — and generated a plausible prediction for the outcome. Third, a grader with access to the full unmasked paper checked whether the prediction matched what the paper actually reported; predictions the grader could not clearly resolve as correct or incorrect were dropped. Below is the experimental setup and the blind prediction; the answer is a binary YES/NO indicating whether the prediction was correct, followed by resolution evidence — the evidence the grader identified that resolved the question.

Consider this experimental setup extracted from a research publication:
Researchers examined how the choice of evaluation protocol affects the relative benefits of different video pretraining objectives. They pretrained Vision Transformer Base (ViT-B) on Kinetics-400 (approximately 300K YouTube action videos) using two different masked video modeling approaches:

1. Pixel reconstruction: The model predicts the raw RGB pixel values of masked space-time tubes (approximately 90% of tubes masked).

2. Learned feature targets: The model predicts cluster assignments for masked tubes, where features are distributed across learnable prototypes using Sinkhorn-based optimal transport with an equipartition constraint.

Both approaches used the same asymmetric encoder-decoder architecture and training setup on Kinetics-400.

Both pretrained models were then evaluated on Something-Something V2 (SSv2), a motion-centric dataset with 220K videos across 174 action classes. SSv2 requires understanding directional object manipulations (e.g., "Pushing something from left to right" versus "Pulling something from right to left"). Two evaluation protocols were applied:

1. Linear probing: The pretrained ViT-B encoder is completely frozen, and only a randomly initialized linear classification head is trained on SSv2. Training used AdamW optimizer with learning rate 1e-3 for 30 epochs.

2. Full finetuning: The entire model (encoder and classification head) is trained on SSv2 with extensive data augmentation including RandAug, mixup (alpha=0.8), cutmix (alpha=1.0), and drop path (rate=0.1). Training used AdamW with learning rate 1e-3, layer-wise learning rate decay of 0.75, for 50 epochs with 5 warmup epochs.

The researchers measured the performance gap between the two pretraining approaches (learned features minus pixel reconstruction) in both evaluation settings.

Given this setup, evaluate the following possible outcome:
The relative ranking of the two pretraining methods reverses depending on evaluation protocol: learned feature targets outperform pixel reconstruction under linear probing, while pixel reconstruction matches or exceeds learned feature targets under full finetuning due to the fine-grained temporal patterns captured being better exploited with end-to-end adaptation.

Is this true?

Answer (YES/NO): NO